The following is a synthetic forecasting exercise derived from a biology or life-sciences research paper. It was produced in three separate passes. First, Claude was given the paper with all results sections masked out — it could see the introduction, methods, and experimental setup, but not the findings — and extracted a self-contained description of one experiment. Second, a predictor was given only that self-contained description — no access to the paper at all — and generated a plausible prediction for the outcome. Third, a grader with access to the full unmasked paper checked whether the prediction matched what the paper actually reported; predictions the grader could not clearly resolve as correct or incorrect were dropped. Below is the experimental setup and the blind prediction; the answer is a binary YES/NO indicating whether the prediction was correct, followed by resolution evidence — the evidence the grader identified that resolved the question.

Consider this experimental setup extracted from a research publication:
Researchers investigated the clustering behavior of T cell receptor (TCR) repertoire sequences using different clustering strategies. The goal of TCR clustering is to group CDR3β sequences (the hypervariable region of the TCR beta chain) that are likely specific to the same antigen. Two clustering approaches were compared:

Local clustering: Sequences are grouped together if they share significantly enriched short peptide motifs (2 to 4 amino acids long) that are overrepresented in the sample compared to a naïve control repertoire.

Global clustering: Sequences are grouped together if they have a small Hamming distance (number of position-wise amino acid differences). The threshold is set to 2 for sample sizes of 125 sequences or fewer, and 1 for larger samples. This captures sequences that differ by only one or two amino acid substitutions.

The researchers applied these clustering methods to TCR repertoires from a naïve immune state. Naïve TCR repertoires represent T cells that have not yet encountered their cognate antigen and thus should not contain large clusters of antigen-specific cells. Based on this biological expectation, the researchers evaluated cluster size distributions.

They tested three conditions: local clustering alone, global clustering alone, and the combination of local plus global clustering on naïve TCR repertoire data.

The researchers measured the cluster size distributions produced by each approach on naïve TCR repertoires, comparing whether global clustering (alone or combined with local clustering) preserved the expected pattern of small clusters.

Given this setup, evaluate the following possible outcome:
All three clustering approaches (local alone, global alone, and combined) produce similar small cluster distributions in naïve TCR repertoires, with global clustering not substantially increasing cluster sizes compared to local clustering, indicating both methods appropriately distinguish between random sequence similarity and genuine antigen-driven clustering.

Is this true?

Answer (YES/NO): NO